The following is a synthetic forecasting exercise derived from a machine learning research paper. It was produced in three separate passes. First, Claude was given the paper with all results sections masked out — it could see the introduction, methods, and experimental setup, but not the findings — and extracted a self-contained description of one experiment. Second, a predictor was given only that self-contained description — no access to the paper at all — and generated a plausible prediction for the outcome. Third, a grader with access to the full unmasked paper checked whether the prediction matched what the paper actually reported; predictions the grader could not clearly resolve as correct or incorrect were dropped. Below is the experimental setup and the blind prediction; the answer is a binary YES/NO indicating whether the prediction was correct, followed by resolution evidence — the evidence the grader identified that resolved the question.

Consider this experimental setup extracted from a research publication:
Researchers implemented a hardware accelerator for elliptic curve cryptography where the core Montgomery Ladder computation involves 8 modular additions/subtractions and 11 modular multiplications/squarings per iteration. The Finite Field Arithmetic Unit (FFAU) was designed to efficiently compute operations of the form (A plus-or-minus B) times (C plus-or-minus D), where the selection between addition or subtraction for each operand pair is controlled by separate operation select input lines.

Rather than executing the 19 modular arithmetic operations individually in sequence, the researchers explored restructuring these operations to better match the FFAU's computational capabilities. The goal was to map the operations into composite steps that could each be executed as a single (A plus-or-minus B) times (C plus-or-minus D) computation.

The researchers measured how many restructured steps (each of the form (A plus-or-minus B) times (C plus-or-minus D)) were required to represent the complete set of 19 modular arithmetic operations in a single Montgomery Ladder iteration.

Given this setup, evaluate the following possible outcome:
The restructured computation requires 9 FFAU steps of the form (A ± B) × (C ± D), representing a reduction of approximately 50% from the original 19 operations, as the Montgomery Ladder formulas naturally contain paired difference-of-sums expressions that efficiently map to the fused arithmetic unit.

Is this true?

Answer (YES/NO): NO